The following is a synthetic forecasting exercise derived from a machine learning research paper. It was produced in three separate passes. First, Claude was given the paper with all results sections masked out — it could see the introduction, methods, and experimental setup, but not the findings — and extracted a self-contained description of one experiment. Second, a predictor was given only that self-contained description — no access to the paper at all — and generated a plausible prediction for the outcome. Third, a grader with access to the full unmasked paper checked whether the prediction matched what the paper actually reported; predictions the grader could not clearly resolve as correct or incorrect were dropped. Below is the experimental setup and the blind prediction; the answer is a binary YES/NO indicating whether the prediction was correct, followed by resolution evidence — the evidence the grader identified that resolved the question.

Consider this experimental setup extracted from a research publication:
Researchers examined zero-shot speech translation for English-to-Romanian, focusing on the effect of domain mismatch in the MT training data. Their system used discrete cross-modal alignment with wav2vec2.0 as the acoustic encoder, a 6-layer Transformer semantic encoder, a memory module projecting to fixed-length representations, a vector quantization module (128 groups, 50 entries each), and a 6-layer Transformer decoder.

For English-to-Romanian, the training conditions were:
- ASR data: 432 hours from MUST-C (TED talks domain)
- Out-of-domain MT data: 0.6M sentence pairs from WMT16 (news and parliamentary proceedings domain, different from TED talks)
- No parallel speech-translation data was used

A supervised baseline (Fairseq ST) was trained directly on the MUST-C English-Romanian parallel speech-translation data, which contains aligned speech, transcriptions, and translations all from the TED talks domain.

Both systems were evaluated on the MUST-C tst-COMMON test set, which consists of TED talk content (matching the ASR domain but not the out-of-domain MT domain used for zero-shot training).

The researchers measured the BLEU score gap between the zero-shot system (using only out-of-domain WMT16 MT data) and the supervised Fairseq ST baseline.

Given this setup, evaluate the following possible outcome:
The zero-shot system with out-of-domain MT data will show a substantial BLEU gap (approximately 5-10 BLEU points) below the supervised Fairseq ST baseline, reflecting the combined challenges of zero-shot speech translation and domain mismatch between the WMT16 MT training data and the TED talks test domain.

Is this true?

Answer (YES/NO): YES